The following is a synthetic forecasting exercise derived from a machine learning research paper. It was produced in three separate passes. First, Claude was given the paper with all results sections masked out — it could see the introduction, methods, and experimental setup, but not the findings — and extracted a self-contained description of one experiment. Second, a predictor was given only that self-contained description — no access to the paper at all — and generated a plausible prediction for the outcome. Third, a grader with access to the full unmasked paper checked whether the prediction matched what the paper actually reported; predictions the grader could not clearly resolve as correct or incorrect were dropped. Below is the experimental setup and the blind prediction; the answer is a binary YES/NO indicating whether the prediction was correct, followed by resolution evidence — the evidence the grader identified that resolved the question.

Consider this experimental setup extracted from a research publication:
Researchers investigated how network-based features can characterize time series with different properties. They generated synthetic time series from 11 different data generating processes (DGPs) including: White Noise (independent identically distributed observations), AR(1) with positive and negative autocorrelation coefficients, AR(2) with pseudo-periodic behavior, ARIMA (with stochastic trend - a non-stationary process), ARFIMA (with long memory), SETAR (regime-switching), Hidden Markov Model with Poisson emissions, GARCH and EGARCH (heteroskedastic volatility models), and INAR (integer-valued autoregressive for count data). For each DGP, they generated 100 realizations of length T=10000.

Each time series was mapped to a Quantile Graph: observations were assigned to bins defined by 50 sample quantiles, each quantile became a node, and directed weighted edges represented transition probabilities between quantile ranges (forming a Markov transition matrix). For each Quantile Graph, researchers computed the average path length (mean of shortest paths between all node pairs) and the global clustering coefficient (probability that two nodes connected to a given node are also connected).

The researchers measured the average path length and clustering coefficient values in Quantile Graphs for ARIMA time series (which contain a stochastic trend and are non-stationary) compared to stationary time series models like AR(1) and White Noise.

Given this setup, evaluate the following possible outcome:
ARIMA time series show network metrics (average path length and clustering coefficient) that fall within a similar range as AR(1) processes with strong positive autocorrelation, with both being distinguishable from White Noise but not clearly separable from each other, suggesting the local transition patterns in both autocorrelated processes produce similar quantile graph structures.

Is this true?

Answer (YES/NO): NO